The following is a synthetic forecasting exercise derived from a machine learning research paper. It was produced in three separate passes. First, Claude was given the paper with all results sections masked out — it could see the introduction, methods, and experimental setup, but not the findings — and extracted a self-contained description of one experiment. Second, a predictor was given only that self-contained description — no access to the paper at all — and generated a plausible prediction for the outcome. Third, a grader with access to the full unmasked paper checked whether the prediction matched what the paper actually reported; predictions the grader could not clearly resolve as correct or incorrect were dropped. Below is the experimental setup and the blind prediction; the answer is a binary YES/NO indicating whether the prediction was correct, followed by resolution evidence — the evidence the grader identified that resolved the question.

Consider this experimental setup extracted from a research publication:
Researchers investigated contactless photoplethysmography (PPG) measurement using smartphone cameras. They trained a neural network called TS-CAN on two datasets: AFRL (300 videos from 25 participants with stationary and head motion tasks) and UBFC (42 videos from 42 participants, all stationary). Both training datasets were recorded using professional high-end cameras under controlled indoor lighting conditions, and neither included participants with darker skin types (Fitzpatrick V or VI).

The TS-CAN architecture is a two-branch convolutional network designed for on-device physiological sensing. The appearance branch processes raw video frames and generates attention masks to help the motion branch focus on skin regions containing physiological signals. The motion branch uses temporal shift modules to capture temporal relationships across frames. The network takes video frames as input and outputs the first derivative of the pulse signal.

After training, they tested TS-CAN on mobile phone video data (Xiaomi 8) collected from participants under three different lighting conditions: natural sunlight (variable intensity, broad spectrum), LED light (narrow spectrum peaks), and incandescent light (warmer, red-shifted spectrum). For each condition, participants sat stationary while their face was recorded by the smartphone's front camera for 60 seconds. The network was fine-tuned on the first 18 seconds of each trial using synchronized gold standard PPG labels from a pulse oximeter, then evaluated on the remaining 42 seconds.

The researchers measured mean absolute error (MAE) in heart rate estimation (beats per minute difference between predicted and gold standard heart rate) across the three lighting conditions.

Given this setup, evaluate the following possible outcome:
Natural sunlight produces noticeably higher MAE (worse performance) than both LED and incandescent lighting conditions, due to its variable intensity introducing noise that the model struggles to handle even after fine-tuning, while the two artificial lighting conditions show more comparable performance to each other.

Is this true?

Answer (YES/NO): YES